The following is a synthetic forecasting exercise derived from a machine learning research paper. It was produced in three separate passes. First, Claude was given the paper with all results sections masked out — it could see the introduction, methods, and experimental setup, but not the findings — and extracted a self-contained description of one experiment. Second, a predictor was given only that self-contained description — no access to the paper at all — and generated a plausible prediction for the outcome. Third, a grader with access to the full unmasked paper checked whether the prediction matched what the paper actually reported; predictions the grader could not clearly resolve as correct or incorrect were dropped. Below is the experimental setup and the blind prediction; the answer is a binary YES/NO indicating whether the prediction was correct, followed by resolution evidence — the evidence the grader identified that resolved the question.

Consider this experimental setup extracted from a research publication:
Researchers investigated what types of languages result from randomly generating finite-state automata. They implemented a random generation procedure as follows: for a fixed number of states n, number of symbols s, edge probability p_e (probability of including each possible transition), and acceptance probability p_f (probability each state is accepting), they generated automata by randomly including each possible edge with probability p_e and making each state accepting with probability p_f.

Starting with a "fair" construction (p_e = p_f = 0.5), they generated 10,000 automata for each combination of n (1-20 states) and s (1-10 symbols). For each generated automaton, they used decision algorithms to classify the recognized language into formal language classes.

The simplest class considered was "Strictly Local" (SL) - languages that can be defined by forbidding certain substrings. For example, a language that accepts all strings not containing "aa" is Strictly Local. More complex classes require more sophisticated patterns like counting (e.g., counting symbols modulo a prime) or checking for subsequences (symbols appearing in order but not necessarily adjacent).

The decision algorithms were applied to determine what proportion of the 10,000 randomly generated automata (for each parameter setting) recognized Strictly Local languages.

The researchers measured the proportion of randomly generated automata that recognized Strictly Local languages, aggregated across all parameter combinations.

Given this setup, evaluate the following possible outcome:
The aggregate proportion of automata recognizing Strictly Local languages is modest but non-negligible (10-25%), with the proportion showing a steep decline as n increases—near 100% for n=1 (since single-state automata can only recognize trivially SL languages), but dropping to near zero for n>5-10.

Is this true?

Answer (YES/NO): NO